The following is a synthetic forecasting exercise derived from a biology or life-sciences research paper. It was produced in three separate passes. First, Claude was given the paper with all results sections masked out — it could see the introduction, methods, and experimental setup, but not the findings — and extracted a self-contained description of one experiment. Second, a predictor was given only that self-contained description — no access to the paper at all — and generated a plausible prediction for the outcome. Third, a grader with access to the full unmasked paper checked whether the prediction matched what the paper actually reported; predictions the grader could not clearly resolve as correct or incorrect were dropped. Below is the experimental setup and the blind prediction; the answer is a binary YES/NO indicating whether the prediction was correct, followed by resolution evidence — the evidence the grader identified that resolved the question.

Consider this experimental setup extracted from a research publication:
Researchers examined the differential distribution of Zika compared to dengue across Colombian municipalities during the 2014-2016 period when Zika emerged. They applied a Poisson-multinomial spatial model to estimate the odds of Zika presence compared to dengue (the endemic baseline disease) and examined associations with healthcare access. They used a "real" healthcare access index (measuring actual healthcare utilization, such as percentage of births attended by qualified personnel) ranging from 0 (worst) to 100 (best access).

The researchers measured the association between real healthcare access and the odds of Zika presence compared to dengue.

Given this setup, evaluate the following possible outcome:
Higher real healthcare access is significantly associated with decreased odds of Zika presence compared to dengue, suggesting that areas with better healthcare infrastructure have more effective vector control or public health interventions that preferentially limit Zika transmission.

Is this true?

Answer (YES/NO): NO